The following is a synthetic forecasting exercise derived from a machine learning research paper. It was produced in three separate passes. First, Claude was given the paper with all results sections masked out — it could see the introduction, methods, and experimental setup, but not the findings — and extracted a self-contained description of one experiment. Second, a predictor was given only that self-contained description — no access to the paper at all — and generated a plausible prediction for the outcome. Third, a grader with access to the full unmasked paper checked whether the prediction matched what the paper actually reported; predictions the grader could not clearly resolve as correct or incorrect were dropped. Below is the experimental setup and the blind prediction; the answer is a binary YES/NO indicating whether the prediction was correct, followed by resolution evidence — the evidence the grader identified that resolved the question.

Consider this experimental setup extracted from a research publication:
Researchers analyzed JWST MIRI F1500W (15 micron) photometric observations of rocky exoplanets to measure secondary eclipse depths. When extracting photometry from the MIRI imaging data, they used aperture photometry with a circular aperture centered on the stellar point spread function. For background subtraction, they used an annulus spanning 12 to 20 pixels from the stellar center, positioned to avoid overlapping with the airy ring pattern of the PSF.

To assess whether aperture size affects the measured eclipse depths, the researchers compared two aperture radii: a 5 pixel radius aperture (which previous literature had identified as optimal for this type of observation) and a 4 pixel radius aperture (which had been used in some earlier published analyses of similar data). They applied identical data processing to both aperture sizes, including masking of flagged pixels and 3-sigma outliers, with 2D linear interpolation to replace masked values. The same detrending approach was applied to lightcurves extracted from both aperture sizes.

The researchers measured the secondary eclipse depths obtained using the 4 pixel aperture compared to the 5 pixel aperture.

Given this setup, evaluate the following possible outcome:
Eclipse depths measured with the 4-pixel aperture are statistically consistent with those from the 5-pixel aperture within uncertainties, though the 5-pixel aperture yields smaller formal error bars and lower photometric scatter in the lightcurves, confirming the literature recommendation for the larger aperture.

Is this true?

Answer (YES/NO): NO